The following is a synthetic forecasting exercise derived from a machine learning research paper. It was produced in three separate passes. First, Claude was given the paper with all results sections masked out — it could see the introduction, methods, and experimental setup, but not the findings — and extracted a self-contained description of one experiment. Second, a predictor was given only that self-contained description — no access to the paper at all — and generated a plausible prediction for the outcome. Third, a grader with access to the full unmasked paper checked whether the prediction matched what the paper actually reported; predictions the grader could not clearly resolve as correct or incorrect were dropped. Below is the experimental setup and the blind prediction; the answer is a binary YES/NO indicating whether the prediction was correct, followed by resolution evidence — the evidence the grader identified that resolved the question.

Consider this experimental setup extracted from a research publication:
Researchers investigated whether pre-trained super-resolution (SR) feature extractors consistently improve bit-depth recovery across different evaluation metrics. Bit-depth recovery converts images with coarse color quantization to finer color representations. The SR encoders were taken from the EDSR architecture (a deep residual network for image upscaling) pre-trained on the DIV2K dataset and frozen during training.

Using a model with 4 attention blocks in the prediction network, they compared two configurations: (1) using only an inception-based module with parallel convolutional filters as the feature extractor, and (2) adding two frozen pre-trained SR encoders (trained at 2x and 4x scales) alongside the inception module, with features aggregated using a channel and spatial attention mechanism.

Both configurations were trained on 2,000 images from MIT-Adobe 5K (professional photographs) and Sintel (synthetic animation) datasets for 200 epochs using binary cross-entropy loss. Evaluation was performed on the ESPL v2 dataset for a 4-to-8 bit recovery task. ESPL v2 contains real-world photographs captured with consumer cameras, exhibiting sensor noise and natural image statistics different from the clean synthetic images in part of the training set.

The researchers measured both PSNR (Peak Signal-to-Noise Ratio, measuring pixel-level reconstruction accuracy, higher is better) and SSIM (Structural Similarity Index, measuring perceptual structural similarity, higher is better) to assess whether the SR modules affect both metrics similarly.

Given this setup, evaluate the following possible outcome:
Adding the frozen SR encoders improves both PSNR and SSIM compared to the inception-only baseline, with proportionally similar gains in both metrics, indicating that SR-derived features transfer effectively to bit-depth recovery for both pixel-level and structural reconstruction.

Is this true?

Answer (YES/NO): NO